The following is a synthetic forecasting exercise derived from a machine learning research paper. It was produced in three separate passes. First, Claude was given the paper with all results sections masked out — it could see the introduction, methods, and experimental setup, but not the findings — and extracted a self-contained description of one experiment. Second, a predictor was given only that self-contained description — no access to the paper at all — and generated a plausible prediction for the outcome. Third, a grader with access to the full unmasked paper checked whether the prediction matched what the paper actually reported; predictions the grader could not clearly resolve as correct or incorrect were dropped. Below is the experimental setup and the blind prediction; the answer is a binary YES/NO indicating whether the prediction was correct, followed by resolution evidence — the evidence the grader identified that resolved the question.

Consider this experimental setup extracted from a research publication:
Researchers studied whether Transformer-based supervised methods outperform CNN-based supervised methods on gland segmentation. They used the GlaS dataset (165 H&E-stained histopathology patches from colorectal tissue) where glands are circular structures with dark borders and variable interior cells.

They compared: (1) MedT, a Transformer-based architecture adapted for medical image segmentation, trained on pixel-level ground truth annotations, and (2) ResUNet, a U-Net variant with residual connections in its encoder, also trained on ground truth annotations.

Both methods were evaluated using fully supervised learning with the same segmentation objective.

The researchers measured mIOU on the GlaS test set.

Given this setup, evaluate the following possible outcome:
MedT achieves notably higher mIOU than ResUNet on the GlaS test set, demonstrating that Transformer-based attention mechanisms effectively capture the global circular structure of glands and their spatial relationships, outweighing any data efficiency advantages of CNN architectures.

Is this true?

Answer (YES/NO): YES